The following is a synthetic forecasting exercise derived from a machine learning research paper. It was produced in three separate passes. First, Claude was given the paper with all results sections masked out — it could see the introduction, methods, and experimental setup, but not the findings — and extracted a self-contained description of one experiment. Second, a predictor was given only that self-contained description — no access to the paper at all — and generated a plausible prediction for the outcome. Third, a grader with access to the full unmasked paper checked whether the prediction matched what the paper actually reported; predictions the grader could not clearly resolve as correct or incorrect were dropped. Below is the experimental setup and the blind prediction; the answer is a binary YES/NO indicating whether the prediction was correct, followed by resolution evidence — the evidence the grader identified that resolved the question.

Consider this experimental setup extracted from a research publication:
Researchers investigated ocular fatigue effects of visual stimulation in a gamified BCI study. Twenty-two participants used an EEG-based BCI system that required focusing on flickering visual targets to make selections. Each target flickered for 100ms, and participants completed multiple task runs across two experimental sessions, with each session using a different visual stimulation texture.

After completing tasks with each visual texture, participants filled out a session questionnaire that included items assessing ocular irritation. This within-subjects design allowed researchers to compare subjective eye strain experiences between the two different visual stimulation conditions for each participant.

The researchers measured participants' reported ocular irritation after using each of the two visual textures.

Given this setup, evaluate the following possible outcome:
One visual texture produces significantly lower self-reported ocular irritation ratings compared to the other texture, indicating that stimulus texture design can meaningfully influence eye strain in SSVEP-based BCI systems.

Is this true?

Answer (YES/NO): NO